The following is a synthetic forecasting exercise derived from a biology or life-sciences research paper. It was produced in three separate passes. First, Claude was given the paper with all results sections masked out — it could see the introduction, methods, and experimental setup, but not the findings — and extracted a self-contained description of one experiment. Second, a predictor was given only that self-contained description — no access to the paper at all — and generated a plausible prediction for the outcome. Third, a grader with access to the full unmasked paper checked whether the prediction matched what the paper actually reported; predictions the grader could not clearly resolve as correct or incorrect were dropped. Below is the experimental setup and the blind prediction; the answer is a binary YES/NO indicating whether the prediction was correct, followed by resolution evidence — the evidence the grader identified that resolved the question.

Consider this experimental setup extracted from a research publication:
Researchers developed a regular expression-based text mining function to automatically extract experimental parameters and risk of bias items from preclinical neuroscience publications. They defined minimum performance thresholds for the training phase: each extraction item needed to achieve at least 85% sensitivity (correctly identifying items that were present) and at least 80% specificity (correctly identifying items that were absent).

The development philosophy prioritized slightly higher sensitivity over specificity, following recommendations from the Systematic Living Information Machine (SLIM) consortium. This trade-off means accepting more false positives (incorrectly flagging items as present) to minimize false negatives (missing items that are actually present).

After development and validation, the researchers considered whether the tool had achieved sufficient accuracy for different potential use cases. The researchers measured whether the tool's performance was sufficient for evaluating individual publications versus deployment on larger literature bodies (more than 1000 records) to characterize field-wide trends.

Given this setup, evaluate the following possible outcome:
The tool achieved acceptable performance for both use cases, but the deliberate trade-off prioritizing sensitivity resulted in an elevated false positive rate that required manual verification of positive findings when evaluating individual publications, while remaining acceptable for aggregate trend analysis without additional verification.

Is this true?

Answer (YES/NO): NO